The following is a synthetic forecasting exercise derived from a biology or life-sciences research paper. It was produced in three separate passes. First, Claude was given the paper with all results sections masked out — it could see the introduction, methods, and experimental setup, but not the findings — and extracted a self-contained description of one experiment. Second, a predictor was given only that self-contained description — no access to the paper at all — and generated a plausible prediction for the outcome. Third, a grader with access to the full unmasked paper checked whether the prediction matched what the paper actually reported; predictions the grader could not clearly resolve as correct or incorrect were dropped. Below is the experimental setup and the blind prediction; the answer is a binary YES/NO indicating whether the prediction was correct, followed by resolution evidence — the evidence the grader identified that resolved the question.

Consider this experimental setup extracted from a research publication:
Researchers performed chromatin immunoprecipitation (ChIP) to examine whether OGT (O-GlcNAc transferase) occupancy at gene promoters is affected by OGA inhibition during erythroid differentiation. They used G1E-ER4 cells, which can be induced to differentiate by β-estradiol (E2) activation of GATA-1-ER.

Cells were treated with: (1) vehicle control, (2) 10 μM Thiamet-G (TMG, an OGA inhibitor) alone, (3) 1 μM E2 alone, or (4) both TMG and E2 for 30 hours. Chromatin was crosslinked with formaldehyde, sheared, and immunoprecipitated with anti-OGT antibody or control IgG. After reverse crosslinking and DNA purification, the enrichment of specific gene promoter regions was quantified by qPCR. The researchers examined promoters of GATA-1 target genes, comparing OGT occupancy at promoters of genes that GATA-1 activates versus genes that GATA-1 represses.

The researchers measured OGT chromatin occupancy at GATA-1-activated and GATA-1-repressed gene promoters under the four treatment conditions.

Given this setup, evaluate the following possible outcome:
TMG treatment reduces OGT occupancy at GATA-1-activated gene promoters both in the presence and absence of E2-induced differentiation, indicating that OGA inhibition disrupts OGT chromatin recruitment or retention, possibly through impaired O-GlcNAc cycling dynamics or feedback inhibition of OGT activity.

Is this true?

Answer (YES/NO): YES